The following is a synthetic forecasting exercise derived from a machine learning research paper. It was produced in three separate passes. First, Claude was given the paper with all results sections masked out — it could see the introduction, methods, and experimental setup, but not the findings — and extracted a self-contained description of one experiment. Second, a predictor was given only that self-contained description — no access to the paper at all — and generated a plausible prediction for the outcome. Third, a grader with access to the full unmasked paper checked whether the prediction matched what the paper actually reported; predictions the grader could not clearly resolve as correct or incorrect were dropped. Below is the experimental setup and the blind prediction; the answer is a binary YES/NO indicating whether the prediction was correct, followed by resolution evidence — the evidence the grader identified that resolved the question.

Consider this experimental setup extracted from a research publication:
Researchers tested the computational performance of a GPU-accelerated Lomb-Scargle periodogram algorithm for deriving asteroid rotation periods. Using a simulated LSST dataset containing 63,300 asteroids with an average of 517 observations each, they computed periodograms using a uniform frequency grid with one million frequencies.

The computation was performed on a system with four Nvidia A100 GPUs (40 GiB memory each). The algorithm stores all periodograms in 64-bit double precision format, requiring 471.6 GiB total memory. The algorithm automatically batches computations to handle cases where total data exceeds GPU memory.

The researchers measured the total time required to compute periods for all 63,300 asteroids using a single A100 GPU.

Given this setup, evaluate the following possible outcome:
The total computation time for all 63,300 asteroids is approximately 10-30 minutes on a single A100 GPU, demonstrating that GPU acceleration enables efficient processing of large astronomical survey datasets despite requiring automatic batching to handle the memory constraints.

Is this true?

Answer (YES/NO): YES